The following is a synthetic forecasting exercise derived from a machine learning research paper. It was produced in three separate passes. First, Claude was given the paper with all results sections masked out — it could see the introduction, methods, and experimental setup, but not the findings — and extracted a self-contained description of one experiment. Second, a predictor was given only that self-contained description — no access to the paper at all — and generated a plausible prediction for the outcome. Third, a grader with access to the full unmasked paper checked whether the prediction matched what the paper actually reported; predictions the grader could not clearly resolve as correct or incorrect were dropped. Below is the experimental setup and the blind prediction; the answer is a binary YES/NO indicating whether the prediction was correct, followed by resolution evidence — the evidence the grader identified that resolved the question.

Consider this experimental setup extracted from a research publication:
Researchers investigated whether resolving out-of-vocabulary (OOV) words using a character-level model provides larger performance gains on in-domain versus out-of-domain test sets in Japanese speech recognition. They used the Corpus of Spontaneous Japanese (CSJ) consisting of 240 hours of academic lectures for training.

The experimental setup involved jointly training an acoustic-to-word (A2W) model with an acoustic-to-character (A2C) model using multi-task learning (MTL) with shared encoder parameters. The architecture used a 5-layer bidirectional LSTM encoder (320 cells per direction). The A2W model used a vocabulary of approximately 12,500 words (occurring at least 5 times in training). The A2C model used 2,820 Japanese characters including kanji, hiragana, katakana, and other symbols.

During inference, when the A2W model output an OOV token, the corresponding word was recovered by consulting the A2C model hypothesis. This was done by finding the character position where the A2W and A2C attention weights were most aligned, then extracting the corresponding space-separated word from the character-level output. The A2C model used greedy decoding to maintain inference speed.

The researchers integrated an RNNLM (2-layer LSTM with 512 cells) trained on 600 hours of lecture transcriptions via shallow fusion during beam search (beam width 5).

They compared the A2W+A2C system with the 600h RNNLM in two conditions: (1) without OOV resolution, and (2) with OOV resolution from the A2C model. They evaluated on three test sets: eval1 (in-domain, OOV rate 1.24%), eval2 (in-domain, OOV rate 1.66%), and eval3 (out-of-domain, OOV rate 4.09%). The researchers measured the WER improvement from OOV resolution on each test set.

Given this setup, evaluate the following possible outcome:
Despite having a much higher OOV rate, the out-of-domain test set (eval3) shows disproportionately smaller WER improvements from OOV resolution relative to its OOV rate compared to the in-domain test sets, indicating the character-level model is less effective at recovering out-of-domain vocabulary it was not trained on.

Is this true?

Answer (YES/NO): YES